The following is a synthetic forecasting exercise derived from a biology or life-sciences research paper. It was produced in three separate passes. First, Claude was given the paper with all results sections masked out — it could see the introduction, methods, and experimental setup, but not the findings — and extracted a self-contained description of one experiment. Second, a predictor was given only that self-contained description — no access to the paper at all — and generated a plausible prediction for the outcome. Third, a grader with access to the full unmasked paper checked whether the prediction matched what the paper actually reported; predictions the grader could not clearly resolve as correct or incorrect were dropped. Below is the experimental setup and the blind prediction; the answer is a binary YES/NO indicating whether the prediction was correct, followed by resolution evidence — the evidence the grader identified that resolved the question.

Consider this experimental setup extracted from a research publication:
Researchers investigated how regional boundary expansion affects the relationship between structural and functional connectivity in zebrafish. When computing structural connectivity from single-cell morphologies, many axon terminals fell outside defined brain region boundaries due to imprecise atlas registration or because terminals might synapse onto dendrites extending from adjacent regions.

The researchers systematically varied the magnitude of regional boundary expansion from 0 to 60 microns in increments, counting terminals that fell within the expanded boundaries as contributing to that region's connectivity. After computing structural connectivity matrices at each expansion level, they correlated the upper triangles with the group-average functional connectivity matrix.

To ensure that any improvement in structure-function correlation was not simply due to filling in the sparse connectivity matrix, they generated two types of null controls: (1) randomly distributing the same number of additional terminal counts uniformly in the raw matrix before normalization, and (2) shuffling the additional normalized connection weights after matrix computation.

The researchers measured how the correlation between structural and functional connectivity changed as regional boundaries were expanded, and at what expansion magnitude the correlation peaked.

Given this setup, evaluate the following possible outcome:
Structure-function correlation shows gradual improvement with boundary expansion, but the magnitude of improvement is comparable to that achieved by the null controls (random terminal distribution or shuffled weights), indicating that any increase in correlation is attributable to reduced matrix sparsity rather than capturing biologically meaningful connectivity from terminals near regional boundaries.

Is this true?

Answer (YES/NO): NO